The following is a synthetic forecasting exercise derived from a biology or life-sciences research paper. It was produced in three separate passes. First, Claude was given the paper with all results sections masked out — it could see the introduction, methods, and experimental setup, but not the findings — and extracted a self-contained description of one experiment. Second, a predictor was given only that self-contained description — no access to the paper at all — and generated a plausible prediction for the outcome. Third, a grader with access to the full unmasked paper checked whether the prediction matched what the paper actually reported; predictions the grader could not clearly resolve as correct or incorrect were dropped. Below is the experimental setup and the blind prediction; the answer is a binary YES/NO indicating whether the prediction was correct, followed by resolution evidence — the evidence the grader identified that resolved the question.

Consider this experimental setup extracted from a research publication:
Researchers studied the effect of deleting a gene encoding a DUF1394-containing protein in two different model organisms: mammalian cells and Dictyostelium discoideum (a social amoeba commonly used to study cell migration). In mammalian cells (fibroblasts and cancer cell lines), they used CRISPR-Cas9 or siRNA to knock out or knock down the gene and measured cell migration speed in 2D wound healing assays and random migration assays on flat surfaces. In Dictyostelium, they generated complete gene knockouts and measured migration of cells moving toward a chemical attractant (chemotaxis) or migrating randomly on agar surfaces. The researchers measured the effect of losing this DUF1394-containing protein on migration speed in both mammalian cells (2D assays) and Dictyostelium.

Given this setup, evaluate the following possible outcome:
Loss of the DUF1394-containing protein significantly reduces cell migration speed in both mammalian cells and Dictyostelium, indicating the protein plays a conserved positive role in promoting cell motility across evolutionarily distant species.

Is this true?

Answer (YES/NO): NO